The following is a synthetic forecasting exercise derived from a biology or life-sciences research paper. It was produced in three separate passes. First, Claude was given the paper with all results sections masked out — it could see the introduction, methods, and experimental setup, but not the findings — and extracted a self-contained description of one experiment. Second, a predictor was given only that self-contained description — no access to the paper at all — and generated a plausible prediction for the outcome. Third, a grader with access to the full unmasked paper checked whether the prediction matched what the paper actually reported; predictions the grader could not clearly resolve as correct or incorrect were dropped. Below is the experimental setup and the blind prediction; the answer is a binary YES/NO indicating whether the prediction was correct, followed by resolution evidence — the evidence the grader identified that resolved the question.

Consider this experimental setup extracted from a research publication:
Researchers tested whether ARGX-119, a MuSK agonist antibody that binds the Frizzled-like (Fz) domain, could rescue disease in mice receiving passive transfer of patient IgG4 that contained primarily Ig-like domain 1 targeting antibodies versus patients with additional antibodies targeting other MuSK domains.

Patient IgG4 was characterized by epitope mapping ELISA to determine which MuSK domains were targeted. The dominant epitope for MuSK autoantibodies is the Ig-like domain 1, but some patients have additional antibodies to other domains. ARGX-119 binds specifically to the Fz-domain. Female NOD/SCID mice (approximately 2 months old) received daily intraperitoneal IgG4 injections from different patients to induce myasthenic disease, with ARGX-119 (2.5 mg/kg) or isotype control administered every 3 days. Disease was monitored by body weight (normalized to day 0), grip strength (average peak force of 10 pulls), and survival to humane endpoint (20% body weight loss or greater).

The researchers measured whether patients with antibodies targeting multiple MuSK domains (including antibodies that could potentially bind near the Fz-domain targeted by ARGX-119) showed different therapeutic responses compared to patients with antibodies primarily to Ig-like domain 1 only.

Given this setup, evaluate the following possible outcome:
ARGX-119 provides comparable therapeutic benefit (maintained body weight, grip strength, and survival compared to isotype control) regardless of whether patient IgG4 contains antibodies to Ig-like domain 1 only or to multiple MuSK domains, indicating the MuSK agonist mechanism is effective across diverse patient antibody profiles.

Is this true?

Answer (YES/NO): NO